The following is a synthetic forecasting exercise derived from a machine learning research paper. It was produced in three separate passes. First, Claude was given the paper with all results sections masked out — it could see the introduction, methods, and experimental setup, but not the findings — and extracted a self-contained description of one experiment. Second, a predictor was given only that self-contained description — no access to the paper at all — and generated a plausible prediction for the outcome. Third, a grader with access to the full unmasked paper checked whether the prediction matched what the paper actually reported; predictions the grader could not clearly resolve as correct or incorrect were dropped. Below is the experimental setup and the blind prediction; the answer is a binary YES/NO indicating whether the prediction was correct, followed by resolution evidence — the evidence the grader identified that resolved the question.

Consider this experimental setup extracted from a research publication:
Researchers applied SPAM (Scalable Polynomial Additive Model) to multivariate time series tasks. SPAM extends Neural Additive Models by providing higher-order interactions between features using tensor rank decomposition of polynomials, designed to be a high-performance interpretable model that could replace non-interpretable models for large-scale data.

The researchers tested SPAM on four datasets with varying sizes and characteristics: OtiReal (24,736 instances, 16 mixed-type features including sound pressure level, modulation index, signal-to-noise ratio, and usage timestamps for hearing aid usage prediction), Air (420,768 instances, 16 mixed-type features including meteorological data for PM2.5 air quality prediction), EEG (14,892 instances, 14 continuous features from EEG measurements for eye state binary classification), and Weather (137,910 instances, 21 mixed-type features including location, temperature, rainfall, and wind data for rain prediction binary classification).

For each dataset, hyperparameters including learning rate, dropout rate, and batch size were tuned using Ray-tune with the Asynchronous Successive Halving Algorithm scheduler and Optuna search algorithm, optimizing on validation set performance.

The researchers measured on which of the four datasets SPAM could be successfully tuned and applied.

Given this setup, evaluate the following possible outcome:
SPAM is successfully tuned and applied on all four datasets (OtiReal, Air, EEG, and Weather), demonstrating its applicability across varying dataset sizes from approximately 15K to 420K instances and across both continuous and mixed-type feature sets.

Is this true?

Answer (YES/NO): NO